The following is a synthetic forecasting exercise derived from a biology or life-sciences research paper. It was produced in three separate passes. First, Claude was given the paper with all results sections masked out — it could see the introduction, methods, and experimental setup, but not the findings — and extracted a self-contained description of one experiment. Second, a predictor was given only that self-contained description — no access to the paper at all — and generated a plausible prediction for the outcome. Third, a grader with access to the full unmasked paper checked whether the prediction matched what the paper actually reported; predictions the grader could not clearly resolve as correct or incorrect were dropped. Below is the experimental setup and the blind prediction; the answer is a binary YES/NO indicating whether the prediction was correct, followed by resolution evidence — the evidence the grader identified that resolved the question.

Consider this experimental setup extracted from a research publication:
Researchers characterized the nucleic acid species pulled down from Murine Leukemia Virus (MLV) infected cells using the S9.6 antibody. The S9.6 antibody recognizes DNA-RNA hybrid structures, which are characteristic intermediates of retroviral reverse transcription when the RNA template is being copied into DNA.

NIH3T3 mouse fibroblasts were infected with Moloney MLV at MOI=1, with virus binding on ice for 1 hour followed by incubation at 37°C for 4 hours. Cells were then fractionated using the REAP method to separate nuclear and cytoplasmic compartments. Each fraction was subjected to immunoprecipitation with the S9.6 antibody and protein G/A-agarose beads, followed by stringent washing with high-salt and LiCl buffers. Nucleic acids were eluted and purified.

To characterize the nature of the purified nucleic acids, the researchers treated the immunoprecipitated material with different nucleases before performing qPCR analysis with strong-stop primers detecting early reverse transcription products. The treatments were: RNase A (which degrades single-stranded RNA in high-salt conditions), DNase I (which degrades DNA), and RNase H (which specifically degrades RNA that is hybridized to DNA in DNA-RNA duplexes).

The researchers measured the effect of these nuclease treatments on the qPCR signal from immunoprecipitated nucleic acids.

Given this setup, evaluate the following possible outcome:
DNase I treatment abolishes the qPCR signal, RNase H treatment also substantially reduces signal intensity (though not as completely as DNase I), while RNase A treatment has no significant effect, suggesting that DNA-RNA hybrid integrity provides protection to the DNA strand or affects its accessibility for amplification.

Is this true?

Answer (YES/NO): NO